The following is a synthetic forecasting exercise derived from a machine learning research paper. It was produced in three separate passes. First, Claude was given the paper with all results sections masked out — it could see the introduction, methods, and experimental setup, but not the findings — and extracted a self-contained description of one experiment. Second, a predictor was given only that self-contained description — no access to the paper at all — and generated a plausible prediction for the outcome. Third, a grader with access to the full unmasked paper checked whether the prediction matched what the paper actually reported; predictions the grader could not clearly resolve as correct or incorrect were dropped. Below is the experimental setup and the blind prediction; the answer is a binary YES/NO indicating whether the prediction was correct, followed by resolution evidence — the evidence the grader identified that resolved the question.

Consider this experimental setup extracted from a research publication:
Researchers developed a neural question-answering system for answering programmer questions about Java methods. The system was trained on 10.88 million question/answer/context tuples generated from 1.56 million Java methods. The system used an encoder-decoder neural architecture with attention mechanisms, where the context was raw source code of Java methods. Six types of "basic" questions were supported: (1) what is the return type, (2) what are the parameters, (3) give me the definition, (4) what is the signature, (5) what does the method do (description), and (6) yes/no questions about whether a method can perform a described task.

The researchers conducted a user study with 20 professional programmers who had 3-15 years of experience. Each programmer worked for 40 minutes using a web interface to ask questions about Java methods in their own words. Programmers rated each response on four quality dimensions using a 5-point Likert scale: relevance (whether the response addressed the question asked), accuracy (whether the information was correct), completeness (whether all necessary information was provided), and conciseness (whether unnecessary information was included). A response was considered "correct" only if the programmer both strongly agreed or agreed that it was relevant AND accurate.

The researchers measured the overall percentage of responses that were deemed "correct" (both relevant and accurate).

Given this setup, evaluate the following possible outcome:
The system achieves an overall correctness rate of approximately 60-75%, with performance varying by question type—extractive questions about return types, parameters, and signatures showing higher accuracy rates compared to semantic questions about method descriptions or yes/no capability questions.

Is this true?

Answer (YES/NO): NO